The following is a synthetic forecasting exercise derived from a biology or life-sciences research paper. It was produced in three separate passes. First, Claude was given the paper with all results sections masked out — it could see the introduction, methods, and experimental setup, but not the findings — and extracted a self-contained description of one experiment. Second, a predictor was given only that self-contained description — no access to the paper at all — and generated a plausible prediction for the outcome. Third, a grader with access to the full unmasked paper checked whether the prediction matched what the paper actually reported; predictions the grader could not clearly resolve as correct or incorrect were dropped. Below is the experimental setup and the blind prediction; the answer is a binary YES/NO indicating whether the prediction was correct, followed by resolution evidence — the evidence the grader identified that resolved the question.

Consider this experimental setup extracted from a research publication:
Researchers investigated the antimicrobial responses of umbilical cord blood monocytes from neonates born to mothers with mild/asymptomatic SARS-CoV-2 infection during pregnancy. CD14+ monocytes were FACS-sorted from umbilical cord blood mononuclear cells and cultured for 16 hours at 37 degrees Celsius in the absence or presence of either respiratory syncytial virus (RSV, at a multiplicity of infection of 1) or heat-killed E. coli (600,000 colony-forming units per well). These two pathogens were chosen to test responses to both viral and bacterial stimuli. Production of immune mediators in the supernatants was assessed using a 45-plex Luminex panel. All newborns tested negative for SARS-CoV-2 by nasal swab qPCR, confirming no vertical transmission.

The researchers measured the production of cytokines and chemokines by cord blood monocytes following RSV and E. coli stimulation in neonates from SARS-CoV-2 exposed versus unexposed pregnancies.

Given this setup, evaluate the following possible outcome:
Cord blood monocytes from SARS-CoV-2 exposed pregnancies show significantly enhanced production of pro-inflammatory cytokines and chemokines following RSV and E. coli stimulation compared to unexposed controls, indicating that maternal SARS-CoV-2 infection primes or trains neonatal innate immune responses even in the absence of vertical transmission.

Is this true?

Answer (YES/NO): NO